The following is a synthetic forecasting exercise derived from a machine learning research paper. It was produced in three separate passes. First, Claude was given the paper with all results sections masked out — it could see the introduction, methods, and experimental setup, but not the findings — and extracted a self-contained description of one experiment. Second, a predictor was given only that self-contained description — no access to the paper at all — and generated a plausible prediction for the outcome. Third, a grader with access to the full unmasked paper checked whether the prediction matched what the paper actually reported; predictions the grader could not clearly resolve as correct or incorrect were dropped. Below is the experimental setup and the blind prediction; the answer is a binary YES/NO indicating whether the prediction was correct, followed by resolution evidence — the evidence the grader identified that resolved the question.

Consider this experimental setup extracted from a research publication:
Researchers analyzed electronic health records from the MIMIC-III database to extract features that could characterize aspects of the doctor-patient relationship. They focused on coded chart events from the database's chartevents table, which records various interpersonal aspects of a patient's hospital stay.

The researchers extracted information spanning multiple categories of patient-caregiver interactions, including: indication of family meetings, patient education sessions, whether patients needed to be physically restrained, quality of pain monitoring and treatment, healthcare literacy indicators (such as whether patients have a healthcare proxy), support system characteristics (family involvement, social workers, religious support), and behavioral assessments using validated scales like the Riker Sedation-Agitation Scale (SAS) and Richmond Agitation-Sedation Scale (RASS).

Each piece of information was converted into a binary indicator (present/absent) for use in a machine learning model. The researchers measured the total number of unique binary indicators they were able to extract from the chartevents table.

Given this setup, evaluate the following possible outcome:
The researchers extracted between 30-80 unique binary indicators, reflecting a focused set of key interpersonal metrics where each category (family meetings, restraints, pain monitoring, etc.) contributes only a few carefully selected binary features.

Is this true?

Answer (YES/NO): NO